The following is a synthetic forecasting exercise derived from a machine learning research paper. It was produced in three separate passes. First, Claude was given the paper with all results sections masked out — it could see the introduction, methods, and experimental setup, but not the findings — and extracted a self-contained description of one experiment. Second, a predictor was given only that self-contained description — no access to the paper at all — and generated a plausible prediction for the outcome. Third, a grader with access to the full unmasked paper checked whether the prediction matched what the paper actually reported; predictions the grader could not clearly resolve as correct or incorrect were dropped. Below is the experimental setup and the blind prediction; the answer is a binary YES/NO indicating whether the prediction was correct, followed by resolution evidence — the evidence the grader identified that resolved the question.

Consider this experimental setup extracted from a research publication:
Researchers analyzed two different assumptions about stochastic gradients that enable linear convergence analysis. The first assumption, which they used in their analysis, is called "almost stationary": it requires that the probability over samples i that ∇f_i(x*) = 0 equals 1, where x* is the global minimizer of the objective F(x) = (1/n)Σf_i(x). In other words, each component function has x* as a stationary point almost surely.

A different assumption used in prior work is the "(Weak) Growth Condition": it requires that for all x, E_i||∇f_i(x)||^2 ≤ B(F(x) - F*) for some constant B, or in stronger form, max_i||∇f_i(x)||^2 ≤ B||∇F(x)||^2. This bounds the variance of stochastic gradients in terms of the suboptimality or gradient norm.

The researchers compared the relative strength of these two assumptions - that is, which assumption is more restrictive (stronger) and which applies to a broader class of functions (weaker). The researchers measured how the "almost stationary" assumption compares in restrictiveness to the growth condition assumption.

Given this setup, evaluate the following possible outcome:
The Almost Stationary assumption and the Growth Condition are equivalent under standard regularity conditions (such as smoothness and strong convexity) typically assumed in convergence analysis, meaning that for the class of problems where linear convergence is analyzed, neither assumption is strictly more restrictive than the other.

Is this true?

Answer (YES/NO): NO